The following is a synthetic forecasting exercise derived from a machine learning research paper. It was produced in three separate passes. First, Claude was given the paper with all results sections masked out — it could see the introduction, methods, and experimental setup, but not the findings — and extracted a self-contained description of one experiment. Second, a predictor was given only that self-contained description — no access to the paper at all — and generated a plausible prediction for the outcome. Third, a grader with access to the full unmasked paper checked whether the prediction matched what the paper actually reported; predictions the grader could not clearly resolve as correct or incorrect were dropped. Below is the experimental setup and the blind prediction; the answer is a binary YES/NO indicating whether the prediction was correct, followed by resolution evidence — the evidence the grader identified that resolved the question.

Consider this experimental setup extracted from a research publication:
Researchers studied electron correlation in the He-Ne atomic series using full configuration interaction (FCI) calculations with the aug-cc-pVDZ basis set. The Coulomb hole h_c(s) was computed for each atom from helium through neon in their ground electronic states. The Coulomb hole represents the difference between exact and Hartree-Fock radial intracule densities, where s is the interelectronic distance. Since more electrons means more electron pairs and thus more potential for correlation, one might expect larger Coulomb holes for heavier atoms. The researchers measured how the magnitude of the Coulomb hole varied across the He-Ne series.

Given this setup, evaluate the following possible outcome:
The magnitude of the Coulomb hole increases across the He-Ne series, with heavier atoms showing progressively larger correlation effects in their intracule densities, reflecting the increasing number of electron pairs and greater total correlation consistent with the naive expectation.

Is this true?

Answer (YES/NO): NO